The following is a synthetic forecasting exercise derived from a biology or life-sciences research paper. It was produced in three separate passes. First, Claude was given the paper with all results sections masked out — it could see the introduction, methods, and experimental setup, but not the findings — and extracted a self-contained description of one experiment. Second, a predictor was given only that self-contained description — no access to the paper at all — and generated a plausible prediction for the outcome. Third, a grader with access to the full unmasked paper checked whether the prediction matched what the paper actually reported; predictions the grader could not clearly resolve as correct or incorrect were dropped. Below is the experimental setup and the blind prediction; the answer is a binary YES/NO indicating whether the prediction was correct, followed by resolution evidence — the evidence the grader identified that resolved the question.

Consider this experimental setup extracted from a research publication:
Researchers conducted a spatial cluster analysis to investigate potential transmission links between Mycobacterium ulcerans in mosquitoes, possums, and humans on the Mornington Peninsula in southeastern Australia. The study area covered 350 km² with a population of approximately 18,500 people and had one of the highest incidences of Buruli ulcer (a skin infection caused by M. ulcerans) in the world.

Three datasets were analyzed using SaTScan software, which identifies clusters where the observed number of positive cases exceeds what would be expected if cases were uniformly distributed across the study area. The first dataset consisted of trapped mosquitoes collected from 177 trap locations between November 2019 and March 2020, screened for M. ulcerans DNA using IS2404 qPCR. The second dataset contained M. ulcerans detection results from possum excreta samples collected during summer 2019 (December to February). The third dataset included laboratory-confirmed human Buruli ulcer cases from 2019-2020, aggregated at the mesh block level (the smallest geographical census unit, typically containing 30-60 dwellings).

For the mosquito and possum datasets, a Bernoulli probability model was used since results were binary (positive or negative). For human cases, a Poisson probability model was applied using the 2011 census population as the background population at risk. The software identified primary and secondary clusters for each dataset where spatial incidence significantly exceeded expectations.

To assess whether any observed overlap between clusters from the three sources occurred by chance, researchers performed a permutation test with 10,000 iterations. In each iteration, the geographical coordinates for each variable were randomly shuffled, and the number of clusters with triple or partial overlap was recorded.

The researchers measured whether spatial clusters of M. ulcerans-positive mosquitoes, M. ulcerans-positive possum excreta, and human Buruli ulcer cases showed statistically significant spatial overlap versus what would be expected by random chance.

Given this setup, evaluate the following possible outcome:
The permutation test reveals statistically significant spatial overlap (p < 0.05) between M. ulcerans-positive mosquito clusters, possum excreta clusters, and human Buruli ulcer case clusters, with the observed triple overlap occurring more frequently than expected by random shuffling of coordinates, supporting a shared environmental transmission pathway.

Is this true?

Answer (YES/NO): NO